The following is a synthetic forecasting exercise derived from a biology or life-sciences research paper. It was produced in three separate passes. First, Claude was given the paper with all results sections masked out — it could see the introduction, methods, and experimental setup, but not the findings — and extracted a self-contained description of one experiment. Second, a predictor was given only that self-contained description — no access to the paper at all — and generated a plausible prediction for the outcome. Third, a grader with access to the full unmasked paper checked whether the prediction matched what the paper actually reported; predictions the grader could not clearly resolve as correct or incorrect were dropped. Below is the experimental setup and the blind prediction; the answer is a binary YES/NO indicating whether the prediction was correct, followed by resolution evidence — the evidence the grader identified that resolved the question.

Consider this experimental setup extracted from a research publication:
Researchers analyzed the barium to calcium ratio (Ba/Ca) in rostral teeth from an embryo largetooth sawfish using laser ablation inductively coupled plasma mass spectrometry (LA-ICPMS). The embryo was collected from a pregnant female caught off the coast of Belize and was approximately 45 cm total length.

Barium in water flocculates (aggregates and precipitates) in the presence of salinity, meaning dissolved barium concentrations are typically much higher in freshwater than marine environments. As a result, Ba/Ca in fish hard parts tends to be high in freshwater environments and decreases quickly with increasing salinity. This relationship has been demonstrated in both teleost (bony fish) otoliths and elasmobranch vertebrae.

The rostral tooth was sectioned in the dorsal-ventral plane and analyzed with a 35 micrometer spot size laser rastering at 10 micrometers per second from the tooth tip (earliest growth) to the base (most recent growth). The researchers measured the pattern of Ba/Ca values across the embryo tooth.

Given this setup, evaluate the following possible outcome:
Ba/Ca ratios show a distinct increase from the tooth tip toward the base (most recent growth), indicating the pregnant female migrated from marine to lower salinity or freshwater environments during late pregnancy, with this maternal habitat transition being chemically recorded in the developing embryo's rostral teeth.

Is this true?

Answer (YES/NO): NO